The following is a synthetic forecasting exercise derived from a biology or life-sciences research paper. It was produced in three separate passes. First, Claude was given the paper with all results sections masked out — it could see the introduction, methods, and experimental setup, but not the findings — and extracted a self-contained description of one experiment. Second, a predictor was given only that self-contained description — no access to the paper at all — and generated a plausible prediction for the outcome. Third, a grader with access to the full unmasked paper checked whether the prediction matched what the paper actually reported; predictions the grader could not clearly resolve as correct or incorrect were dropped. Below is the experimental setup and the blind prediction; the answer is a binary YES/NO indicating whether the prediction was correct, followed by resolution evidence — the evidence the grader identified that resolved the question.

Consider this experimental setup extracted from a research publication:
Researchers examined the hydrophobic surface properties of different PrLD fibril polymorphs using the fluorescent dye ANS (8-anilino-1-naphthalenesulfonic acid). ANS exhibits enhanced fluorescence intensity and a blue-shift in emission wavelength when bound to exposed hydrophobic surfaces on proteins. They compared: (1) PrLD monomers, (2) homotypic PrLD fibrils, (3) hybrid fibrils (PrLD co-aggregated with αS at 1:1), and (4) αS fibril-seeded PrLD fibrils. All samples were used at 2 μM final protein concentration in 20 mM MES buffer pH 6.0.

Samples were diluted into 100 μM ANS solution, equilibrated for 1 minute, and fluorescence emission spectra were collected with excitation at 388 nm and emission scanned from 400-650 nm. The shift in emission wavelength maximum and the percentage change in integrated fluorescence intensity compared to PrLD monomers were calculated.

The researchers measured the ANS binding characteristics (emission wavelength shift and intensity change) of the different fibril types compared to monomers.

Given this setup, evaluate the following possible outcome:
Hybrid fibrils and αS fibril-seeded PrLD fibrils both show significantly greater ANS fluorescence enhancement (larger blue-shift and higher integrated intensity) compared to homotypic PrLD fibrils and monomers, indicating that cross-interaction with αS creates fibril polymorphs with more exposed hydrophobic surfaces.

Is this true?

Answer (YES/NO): NO